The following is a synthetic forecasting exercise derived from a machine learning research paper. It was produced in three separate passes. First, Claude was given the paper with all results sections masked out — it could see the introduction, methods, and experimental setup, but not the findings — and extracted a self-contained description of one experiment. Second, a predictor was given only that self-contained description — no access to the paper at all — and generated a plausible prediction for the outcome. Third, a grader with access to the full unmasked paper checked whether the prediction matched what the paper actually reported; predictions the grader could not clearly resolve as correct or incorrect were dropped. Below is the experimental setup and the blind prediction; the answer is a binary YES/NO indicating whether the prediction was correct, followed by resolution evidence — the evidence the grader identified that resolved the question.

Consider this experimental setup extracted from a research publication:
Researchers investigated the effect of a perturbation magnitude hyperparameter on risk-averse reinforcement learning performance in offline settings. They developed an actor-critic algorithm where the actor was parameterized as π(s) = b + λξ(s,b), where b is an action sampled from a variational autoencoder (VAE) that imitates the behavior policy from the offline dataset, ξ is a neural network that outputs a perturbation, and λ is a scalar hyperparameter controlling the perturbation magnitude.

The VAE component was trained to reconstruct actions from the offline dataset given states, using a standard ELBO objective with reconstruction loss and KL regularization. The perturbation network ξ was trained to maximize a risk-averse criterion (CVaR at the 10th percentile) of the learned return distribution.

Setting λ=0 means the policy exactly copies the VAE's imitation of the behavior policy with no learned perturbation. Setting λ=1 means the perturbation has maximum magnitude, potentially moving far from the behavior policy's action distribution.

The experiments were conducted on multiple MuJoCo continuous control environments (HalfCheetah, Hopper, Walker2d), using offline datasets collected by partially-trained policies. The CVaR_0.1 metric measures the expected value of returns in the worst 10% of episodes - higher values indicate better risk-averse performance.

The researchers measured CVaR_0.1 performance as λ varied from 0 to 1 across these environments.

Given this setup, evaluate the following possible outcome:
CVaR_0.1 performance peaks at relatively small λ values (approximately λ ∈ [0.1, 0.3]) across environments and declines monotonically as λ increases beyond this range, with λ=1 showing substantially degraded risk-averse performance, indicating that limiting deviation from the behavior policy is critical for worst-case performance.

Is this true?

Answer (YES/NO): NO